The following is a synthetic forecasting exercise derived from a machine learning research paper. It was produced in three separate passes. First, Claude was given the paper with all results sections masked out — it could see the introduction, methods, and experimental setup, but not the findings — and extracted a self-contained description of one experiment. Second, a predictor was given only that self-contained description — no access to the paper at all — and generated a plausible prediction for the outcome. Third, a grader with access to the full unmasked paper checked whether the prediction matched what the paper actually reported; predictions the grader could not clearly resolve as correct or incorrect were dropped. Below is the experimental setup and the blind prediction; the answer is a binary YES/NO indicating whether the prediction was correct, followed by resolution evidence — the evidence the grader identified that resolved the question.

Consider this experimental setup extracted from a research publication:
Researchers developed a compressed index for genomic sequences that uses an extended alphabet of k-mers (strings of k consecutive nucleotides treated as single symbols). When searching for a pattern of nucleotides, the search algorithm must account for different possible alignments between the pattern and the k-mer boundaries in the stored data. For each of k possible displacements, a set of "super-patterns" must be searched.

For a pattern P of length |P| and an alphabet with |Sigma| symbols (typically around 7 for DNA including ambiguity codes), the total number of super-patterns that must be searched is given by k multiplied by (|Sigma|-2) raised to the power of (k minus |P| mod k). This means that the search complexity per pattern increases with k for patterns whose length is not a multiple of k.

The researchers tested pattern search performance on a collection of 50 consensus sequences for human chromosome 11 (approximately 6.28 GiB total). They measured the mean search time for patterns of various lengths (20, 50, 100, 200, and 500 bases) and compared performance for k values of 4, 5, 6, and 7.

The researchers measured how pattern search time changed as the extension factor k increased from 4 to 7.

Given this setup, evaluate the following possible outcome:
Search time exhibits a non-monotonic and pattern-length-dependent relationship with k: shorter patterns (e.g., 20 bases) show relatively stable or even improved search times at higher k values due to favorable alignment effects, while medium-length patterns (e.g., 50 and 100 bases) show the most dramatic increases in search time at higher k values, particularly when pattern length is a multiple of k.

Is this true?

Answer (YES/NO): NO